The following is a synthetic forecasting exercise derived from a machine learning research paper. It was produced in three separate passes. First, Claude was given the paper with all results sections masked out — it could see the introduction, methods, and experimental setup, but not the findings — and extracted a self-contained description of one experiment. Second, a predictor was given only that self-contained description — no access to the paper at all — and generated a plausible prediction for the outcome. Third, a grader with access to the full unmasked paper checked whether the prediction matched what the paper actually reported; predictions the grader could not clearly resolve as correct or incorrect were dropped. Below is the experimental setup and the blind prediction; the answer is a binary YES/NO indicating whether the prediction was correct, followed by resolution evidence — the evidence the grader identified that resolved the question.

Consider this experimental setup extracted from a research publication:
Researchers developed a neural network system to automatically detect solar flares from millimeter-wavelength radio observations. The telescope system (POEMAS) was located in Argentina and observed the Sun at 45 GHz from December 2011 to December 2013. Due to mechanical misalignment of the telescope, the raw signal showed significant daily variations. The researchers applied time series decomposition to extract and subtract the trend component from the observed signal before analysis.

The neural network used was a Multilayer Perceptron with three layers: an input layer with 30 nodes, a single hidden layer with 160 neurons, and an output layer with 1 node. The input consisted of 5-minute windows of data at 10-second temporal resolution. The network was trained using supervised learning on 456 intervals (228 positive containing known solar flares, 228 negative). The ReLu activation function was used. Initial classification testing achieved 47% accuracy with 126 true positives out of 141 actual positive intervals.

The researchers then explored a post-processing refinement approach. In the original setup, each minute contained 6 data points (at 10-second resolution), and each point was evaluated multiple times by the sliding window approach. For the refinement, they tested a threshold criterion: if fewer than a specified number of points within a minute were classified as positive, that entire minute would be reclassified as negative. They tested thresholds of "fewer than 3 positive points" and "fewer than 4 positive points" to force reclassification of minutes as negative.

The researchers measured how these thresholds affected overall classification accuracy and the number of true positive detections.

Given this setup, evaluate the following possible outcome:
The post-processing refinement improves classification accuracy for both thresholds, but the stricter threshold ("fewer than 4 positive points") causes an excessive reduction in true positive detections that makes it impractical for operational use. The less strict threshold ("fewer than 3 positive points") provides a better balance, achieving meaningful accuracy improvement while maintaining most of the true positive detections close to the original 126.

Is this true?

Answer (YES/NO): NO